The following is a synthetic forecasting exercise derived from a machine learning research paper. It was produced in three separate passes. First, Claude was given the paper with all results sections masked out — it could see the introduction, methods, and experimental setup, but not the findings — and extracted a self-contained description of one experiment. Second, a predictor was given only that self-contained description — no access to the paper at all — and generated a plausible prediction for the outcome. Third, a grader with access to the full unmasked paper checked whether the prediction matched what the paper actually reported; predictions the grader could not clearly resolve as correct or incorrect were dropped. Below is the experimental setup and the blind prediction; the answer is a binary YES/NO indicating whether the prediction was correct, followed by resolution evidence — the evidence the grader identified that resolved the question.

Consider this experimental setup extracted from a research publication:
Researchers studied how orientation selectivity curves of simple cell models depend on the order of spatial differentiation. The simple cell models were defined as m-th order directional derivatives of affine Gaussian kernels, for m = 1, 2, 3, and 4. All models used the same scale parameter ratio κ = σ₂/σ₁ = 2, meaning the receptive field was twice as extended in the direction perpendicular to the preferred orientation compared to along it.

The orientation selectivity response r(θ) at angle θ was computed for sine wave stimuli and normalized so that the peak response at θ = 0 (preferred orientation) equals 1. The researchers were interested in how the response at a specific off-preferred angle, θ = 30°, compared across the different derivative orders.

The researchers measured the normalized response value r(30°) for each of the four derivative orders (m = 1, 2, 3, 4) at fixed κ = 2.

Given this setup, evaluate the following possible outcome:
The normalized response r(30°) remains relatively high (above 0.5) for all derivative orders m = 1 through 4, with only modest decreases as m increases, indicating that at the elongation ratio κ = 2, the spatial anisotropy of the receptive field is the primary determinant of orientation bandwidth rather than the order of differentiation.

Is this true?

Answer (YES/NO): NO